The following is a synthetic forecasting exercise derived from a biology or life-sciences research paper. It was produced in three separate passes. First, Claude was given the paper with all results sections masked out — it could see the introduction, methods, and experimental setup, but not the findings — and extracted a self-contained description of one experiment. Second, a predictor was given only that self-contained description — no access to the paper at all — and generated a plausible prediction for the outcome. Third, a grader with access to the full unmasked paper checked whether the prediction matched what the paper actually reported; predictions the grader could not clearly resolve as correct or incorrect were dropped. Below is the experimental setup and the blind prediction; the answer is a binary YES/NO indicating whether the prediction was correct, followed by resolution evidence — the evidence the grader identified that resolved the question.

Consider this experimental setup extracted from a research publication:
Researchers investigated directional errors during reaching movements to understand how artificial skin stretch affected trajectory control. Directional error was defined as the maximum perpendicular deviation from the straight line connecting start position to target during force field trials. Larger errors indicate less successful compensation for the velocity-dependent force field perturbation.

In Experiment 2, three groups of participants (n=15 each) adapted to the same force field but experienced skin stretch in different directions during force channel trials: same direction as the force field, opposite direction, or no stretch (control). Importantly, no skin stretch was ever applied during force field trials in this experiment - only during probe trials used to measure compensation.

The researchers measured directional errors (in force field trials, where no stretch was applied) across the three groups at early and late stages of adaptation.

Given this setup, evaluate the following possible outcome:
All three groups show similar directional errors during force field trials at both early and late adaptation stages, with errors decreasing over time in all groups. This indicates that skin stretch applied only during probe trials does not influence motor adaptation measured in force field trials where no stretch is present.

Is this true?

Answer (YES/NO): YES